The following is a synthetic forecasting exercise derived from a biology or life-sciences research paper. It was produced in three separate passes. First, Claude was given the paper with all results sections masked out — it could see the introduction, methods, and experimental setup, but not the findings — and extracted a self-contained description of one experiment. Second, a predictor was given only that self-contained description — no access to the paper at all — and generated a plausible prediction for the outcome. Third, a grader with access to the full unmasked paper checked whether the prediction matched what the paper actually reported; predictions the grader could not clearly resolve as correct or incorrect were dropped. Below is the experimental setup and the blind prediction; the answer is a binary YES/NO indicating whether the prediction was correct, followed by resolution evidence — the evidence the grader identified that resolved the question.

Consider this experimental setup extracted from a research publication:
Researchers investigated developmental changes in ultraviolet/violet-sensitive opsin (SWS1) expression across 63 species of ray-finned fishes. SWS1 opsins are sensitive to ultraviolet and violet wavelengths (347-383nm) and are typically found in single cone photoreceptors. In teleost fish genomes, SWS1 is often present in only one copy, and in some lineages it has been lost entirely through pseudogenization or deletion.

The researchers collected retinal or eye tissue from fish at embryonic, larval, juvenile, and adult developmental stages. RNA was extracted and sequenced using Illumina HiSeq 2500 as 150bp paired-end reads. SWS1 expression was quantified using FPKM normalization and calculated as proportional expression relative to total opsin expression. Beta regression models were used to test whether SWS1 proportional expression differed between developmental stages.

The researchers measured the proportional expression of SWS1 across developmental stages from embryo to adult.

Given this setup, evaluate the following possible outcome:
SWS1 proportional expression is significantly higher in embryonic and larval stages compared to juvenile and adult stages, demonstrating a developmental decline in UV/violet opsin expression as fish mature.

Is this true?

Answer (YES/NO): YES